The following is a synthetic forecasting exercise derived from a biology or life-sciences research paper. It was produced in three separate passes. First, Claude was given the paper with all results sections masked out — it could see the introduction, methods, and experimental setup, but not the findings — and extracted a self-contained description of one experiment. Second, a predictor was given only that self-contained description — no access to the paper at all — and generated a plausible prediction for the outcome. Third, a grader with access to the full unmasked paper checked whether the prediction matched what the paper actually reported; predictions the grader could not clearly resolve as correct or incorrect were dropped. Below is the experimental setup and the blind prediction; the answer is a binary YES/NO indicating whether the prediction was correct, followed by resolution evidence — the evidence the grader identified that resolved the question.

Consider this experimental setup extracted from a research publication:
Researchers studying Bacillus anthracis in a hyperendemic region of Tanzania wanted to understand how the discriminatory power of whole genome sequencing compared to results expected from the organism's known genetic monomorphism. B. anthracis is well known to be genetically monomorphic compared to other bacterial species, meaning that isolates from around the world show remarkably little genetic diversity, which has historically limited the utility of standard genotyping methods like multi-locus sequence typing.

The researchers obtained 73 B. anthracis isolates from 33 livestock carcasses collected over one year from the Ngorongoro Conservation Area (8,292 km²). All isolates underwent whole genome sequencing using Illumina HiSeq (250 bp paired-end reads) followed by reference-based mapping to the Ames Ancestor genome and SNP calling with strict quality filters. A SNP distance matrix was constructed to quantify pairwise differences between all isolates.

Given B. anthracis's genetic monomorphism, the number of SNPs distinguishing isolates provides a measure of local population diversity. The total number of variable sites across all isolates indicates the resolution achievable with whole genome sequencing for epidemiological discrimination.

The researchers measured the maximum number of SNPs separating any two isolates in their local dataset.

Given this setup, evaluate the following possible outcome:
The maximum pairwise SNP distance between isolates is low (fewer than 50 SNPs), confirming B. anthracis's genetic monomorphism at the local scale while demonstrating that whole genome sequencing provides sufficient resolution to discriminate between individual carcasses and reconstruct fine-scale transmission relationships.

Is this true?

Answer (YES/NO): NO